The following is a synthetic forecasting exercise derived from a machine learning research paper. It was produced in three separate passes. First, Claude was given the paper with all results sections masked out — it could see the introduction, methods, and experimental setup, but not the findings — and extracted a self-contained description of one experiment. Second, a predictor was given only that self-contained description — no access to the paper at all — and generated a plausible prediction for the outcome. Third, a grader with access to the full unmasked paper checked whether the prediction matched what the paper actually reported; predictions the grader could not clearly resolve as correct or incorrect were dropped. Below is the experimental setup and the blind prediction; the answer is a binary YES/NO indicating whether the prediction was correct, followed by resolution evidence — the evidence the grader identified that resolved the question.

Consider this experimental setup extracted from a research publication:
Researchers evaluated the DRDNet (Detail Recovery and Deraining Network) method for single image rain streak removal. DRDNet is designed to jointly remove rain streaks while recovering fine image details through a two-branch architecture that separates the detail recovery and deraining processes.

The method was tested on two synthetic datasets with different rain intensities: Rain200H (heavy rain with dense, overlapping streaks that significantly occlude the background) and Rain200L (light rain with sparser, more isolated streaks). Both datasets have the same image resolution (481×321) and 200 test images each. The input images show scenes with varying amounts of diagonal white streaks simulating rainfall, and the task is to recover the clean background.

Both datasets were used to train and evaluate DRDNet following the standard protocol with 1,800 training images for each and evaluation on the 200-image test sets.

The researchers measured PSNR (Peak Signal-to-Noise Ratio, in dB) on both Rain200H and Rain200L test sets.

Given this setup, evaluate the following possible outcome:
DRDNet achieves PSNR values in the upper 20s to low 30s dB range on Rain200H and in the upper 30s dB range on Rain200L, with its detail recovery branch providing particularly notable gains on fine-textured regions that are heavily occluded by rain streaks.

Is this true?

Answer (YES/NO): NO